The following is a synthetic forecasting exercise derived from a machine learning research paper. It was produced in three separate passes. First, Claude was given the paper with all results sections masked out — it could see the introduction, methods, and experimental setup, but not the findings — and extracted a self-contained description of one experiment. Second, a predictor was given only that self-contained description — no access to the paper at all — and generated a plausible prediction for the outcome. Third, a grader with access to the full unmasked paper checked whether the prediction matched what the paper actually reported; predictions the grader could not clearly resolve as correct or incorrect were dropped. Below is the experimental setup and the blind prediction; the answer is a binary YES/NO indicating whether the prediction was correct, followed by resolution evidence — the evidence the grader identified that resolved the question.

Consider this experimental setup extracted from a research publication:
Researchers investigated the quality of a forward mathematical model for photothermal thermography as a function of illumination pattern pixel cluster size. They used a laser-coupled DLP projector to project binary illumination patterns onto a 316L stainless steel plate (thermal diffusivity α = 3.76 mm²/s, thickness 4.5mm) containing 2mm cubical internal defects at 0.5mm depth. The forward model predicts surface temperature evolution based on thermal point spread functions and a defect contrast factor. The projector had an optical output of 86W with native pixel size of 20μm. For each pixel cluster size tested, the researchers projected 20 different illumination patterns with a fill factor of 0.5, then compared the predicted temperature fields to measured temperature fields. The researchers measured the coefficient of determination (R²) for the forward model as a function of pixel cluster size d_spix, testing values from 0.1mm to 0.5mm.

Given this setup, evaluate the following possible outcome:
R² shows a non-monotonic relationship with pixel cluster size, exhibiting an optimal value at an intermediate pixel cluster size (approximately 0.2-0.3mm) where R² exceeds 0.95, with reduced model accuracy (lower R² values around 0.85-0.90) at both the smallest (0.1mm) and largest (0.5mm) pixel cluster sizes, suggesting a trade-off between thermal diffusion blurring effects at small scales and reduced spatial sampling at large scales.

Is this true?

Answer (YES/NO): NO